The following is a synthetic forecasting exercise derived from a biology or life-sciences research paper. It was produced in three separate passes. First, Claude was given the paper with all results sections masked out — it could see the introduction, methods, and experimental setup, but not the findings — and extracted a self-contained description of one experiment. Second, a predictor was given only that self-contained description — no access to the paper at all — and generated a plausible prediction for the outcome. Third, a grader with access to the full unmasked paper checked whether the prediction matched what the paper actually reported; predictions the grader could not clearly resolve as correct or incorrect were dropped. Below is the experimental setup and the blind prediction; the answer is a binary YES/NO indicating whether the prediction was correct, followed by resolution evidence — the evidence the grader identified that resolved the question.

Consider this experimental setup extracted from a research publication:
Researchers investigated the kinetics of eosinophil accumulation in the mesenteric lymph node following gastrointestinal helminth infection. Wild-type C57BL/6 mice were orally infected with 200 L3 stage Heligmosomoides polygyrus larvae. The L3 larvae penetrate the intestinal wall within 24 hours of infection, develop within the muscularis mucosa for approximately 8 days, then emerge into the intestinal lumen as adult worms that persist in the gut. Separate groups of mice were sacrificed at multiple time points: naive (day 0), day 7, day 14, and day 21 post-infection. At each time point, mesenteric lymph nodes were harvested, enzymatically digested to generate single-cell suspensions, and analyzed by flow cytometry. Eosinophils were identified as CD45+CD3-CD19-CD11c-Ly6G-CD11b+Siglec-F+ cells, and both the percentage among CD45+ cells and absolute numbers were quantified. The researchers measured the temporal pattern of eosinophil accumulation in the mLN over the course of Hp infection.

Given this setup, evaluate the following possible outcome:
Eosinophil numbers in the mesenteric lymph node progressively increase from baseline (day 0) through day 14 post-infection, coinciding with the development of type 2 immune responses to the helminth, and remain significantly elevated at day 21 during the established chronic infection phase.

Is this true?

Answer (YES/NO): YES